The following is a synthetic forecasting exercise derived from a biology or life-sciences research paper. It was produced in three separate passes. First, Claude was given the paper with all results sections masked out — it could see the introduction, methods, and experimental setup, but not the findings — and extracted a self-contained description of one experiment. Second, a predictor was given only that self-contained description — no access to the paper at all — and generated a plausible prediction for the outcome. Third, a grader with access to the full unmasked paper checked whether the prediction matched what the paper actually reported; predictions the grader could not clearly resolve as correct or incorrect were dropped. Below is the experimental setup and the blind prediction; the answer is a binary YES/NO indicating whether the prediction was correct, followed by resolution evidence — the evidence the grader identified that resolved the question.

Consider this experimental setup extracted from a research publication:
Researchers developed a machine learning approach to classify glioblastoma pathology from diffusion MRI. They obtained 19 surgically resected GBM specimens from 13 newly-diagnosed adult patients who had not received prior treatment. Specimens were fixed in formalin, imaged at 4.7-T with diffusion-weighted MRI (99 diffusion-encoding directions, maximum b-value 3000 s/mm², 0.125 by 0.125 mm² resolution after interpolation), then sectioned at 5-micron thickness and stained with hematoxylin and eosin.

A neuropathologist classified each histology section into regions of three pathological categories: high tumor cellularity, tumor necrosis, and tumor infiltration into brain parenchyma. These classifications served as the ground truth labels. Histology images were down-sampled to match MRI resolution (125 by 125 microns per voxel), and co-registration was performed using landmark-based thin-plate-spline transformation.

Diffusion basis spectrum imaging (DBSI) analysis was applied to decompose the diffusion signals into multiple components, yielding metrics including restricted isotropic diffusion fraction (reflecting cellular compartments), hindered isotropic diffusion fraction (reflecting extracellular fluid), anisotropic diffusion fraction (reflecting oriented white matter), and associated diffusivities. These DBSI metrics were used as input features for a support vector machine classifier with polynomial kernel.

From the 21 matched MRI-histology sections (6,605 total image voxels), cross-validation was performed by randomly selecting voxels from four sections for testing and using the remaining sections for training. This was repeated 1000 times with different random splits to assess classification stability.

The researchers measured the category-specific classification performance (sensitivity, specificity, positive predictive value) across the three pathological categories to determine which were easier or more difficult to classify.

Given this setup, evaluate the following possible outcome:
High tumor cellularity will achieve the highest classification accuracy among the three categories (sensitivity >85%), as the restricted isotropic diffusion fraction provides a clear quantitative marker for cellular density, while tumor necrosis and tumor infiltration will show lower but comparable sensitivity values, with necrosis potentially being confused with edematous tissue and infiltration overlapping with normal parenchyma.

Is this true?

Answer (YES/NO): NO